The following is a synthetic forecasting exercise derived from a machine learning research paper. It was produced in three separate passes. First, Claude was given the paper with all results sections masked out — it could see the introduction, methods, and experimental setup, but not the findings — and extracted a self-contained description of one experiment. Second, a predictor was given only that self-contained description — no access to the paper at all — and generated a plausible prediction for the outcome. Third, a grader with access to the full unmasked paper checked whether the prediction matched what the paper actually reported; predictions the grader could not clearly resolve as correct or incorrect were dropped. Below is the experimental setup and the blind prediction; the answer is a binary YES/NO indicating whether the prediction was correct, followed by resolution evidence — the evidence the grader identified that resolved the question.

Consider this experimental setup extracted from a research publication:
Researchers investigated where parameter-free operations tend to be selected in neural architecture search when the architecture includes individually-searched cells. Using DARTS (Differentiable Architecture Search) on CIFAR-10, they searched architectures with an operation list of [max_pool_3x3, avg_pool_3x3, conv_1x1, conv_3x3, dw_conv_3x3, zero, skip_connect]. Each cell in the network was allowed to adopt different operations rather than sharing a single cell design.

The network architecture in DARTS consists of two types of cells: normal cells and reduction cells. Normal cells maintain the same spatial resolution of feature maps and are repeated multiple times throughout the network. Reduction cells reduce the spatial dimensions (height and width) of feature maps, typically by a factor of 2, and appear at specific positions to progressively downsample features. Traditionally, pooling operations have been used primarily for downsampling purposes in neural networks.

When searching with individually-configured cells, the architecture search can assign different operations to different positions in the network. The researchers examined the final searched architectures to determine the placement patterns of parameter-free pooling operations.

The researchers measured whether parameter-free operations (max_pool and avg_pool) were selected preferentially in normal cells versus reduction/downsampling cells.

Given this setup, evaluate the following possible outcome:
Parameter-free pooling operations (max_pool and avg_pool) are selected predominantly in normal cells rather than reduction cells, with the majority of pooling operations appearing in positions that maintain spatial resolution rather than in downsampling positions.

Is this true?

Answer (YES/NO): YES